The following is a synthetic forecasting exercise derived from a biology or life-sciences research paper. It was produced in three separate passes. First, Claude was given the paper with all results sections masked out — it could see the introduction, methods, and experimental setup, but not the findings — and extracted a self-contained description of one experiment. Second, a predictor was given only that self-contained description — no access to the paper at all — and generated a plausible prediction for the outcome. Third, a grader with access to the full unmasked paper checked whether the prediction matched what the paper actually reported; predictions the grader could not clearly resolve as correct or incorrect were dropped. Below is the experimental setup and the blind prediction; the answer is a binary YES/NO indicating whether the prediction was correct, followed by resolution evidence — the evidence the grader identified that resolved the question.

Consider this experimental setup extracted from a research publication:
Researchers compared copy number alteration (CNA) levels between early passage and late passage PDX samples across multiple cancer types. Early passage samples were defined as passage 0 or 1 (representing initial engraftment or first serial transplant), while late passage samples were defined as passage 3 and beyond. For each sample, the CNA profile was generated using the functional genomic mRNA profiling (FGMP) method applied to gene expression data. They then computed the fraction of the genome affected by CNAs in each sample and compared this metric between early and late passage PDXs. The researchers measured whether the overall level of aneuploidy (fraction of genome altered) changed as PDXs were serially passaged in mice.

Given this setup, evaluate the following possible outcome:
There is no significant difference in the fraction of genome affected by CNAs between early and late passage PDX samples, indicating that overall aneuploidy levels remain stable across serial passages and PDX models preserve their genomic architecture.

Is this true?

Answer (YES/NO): NO